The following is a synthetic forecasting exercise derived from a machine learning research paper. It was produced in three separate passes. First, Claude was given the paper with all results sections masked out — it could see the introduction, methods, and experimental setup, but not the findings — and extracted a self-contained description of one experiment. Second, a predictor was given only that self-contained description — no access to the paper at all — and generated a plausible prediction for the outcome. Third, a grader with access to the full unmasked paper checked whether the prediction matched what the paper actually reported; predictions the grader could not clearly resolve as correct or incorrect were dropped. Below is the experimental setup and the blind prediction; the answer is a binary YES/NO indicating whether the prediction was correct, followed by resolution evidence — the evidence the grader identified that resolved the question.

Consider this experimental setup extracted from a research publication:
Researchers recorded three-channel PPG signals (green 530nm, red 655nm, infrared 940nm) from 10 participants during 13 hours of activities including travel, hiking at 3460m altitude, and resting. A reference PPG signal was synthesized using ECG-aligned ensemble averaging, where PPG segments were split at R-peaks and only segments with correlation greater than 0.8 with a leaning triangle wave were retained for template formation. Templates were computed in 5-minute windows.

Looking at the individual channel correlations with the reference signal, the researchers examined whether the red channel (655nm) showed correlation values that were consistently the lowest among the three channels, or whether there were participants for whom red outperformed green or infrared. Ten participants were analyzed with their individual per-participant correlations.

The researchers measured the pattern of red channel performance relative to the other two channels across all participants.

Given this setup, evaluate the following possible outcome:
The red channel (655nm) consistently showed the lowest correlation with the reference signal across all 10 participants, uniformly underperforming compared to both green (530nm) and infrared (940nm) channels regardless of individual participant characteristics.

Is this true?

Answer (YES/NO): YES